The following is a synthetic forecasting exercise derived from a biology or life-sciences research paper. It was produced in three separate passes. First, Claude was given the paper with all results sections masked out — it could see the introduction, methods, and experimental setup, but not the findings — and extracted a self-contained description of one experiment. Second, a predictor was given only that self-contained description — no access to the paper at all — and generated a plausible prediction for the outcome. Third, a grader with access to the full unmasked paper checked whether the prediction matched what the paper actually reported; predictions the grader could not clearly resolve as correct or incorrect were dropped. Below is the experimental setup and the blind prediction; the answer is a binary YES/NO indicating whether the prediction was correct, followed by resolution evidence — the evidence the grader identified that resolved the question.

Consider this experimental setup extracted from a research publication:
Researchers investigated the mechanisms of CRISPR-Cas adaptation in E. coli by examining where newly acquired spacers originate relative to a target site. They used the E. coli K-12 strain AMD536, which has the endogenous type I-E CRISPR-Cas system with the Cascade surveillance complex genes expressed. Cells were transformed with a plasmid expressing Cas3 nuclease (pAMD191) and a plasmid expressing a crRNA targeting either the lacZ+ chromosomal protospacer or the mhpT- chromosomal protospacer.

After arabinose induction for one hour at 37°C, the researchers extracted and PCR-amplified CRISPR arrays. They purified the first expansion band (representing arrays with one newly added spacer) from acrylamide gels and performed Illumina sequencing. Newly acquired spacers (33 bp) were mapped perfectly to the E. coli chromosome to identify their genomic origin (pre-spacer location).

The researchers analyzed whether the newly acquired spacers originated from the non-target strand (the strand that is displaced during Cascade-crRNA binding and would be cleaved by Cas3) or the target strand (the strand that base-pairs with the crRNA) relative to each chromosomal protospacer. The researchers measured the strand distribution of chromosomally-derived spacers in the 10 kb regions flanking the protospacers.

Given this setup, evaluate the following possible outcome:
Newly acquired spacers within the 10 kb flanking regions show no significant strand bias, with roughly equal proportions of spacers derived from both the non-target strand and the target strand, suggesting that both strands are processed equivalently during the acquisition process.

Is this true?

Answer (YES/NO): NO